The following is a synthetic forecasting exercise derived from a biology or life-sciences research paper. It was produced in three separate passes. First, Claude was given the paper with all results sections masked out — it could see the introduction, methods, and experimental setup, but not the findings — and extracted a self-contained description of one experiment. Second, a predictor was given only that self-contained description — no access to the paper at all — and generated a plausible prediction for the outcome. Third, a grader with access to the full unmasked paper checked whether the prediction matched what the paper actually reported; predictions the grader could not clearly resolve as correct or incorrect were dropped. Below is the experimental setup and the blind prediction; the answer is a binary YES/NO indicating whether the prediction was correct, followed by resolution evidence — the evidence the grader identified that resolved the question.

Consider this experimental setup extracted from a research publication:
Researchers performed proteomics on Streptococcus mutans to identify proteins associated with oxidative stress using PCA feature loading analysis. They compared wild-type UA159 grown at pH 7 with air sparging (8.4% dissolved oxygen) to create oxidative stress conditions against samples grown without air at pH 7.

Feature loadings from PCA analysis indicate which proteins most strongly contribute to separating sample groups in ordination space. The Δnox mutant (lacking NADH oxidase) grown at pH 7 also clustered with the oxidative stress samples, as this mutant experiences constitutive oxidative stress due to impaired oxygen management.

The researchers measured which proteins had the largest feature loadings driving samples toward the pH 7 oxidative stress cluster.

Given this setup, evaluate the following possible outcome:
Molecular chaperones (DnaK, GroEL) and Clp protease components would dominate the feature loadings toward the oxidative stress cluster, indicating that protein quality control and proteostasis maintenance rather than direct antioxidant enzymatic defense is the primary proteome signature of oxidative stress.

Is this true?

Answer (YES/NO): NO